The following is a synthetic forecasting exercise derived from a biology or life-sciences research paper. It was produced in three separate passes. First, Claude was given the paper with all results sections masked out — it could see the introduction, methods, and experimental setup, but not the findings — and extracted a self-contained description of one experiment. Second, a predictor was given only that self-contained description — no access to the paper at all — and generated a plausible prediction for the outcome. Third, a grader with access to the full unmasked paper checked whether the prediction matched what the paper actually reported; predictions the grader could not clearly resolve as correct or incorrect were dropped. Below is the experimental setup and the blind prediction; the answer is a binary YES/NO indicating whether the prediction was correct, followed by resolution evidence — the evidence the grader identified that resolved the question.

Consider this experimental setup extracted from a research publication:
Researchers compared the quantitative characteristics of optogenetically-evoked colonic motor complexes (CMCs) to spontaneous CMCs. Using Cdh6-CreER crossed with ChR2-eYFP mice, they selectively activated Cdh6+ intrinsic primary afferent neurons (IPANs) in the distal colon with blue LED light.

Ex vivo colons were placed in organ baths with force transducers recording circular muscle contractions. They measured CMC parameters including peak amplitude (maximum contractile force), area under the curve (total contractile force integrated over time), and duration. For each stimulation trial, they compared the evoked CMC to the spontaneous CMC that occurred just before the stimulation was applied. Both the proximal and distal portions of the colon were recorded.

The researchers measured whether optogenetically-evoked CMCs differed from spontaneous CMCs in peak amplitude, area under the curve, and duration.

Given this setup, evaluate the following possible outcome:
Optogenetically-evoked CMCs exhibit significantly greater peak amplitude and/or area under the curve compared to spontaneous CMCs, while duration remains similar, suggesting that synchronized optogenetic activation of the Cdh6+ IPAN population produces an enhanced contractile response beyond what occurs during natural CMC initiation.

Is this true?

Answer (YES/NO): NO